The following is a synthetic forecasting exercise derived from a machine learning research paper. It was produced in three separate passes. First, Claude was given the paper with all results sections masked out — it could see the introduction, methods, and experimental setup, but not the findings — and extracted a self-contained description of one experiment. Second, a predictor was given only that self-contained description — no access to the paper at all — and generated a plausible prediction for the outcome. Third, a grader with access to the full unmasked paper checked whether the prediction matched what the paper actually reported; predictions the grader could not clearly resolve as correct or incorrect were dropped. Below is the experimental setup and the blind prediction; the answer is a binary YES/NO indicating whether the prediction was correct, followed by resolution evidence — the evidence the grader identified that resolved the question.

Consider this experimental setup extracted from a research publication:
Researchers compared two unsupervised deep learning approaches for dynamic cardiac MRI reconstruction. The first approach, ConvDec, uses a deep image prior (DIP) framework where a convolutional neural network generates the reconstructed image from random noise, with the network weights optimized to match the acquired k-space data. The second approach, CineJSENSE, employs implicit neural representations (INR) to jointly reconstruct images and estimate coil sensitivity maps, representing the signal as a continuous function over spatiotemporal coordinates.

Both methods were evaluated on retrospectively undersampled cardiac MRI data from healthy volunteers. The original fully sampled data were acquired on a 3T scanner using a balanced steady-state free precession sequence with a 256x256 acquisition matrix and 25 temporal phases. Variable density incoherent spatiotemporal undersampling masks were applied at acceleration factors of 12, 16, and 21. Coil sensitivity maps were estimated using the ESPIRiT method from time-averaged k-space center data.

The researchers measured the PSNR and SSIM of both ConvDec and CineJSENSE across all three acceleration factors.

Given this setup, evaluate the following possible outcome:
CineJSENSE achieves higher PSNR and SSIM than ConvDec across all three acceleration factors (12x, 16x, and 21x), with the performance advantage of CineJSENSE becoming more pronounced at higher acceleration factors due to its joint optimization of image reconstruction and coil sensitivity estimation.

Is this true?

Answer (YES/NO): NO